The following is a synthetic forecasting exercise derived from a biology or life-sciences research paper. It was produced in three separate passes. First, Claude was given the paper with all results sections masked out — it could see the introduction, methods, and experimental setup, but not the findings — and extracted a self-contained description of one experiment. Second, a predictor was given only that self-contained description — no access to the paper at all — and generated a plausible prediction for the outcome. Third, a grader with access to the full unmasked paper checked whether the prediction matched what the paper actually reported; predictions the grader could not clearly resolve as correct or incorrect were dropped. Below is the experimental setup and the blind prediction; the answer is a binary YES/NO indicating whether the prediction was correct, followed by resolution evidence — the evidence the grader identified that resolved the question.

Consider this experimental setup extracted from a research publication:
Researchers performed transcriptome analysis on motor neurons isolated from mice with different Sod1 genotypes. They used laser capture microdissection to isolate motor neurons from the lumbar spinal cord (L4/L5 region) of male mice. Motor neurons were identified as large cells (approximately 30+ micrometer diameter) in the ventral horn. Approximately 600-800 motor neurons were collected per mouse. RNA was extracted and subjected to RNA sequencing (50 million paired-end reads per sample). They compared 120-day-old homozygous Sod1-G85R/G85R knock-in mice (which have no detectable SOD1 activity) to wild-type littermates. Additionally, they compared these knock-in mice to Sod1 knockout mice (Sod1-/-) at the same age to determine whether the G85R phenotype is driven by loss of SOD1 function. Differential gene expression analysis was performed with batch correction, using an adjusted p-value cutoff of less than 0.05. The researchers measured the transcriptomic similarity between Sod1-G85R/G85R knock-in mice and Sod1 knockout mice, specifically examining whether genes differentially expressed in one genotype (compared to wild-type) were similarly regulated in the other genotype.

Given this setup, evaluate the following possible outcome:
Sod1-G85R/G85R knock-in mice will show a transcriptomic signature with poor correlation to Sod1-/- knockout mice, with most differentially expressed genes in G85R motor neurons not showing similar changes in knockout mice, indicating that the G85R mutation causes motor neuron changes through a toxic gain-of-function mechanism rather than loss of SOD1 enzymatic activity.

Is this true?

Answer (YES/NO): NO